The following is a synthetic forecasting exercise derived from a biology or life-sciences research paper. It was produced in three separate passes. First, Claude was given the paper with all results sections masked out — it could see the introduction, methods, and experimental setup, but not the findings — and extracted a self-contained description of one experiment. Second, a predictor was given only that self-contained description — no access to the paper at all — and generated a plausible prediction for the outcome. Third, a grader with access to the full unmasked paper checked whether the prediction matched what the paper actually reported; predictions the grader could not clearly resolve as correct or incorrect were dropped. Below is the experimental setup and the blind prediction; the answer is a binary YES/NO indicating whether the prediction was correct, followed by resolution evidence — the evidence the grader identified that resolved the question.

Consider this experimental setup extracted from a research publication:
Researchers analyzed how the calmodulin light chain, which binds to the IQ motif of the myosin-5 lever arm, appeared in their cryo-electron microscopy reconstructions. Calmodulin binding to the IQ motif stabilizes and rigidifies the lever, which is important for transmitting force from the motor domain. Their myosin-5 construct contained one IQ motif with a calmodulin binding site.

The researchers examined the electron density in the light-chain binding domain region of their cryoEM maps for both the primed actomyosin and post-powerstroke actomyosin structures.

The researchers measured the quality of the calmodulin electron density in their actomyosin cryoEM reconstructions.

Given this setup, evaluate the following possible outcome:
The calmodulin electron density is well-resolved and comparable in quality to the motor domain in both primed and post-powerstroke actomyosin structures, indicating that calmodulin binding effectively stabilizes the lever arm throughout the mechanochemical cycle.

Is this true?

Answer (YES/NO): NO